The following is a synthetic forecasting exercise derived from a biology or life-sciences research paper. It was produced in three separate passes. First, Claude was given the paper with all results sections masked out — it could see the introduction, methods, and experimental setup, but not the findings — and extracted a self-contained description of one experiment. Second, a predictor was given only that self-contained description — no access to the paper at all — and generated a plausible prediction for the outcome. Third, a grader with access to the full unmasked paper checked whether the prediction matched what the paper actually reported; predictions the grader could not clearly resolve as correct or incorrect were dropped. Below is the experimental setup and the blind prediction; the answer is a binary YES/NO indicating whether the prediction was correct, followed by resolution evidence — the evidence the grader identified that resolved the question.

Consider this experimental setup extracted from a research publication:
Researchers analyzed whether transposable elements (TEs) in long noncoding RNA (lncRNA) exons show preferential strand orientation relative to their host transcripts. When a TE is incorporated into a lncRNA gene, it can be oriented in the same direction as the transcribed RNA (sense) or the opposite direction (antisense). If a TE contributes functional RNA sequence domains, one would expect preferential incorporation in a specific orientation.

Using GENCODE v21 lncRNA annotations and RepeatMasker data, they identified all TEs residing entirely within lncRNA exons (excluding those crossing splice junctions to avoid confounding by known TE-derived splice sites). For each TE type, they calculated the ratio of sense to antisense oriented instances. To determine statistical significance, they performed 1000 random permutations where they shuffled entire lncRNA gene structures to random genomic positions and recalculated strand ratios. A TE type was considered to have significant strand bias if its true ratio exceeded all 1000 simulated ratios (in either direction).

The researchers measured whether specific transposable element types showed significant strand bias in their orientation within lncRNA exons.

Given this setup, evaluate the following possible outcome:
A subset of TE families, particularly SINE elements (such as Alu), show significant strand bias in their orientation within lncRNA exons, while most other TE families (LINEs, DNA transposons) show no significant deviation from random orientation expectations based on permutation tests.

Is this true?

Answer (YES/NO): NO